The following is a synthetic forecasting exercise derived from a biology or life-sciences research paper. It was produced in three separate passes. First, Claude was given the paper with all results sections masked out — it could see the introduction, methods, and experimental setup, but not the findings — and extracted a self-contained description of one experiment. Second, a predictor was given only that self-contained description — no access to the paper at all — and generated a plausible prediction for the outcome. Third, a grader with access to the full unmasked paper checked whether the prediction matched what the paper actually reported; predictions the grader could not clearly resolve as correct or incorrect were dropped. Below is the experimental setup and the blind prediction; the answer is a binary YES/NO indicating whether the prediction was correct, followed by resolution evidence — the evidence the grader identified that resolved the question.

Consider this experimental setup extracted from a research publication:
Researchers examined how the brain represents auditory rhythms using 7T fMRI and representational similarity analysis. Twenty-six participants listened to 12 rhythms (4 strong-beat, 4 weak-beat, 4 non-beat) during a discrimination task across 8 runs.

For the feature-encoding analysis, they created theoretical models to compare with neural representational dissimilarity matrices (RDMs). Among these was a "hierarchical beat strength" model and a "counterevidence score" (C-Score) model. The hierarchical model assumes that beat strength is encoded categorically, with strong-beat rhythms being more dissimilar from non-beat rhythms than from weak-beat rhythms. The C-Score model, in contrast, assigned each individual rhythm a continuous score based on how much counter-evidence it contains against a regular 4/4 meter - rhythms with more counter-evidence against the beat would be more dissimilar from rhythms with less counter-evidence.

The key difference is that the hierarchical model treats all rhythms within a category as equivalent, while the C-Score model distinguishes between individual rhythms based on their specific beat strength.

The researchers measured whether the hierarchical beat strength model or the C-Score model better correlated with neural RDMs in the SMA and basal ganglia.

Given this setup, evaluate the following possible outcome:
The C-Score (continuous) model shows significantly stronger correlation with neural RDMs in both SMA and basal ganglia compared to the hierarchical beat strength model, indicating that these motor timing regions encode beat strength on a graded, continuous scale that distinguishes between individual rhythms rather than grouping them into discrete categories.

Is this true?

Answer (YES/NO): NO